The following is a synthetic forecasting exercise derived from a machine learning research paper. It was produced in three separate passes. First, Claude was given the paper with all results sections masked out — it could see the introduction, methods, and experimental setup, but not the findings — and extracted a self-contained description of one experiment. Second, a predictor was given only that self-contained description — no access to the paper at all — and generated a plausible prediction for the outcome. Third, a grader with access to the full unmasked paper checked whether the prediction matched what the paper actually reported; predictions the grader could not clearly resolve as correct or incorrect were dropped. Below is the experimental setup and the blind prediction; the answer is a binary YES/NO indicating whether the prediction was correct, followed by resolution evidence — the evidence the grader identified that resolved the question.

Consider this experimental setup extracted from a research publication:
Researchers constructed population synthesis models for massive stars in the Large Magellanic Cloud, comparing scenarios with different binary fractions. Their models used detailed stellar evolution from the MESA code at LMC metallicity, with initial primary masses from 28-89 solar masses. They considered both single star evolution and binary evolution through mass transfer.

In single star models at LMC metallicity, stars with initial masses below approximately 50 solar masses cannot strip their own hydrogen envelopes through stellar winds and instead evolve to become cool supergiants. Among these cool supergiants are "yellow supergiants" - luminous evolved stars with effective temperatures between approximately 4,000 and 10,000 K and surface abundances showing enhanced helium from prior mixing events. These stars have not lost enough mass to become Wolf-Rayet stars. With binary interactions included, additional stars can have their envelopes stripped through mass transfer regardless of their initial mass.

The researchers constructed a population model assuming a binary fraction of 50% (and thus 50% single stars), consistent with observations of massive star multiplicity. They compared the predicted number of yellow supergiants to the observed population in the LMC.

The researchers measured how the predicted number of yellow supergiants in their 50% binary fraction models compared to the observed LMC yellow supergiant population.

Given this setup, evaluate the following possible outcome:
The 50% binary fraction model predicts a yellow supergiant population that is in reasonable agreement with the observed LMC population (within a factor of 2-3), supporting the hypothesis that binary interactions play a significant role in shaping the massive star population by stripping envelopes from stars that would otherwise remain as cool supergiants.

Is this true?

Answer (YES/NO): NO